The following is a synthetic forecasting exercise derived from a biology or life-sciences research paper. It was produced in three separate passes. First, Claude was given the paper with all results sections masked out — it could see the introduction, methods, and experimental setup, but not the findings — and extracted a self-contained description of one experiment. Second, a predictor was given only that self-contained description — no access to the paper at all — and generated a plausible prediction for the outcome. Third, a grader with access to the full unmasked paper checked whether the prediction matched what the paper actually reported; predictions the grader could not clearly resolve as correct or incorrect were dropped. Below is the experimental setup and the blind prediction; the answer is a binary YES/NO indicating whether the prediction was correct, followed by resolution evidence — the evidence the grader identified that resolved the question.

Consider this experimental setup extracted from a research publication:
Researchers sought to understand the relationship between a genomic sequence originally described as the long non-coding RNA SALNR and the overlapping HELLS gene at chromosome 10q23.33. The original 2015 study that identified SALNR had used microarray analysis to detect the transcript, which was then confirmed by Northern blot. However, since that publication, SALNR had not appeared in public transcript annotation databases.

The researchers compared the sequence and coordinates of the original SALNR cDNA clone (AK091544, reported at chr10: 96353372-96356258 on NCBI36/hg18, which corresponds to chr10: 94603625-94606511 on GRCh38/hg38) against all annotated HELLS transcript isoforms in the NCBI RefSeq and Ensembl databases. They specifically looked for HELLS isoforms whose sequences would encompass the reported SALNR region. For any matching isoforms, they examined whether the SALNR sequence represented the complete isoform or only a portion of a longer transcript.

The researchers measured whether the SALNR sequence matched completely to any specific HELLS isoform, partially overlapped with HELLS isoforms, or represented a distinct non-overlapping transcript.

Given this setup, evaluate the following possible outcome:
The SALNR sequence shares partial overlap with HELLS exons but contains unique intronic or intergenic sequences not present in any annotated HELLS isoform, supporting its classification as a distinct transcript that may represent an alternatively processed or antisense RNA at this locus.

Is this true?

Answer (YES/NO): NO